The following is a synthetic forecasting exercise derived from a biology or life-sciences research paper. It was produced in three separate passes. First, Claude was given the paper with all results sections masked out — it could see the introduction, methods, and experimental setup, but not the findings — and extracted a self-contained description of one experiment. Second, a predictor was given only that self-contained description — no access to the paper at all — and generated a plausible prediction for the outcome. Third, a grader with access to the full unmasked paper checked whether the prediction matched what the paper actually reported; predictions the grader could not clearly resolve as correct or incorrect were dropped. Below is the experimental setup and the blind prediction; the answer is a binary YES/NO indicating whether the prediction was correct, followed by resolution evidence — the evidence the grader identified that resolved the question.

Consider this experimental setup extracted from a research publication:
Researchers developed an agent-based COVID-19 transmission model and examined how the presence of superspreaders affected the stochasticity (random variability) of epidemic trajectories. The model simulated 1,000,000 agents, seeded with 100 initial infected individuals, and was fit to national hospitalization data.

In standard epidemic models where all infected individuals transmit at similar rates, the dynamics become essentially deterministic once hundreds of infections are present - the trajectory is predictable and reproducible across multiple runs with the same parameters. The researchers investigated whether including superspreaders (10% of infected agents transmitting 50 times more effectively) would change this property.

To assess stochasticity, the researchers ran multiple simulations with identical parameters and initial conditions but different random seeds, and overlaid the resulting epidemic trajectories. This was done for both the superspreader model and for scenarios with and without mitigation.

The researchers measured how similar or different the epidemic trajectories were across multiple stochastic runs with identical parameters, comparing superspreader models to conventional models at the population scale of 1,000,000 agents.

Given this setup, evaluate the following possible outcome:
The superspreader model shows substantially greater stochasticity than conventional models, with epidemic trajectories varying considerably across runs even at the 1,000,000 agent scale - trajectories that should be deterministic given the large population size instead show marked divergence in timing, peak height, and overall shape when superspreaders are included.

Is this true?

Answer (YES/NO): YES